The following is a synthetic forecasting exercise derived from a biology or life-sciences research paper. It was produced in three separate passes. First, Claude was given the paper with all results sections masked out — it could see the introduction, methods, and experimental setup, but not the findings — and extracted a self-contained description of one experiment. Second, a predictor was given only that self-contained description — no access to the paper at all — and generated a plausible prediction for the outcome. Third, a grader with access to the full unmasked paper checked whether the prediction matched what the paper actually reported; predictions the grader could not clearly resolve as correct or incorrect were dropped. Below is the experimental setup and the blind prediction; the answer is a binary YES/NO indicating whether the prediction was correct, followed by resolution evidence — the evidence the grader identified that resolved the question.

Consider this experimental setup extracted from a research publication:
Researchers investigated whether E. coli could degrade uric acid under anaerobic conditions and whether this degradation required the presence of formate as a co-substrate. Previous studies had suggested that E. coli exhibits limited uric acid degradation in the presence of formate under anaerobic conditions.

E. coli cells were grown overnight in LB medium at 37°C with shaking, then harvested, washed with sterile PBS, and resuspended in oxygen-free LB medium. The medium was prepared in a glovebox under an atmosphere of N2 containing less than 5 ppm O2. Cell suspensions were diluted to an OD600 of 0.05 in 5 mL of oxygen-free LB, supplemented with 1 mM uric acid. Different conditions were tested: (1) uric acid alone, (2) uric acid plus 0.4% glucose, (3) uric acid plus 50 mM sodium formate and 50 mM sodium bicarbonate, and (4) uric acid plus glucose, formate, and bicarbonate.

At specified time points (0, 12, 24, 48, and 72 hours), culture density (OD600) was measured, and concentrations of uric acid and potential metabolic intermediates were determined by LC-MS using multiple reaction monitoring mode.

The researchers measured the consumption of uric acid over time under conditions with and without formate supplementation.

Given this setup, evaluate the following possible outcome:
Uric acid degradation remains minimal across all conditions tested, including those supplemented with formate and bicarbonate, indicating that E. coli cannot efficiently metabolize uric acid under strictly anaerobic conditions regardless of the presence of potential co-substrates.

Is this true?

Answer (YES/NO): NO